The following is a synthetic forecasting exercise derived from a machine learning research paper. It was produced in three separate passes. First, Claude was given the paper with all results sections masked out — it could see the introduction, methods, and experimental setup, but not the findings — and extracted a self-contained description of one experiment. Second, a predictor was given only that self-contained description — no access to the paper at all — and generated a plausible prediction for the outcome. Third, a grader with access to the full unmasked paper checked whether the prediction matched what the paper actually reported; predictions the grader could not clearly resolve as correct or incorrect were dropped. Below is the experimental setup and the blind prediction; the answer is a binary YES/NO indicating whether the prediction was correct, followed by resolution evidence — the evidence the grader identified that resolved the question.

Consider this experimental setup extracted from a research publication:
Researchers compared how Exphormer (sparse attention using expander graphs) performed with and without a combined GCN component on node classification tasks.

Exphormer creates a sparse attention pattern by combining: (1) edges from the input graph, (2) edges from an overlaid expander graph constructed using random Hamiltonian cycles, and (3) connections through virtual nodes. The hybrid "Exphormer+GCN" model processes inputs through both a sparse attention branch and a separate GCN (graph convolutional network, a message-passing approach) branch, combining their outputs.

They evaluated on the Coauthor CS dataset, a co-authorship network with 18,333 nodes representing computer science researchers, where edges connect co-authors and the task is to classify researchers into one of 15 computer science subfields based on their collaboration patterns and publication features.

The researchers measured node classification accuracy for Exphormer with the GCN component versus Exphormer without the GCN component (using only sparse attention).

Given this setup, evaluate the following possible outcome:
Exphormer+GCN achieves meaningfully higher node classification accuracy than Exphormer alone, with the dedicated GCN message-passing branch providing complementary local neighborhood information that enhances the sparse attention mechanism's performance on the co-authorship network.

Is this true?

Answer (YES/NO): YES